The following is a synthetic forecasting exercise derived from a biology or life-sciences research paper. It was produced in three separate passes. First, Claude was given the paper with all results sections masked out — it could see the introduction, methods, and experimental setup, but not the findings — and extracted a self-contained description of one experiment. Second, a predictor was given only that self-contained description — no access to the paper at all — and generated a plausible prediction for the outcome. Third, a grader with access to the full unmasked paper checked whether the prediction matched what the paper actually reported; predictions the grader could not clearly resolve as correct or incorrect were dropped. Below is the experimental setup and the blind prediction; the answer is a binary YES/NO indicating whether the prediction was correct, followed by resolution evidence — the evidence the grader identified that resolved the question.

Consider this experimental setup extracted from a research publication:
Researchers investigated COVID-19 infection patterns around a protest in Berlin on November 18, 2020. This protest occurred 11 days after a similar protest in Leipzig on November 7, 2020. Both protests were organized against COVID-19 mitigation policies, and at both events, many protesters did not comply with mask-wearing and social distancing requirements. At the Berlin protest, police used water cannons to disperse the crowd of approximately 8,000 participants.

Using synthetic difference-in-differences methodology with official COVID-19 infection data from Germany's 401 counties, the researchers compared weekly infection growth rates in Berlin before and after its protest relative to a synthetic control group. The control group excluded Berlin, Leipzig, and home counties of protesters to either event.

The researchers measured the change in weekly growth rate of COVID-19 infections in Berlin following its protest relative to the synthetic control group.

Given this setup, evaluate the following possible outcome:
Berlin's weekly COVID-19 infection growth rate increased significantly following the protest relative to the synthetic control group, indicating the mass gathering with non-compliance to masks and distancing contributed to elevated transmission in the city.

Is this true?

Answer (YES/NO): NO